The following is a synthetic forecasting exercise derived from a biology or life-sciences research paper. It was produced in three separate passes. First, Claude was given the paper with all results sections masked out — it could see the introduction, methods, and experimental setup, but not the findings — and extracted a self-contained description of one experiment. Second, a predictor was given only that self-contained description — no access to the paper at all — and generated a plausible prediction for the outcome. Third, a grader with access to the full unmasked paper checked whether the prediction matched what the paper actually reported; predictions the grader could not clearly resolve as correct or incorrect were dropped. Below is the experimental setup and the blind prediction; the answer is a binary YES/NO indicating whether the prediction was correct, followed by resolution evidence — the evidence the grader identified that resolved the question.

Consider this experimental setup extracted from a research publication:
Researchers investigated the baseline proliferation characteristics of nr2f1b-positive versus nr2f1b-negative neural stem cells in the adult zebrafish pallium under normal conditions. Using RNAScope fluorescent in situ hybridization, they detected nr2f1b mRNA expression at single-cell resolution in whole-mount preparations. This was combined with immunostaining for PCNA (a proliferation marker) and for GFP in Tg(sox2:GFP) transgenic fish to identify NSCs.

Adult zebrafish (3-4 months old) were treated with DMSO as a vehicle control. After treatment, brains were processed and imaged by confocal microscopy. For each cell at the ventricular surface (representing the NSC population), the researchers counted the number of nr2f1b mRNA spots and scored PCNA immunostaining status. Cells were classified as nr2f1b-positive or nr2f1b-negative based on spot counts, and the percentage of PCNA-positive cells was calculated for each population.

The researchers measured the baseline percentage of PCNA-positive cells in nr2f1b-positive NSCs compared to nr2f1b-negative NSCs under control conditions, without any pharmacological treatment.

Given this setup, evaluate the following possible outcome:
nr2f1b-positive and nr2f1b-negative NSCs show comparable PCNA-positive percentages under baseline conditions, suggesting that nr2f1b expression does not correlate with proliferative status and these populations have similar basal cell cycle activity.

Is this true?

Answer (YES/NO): NO